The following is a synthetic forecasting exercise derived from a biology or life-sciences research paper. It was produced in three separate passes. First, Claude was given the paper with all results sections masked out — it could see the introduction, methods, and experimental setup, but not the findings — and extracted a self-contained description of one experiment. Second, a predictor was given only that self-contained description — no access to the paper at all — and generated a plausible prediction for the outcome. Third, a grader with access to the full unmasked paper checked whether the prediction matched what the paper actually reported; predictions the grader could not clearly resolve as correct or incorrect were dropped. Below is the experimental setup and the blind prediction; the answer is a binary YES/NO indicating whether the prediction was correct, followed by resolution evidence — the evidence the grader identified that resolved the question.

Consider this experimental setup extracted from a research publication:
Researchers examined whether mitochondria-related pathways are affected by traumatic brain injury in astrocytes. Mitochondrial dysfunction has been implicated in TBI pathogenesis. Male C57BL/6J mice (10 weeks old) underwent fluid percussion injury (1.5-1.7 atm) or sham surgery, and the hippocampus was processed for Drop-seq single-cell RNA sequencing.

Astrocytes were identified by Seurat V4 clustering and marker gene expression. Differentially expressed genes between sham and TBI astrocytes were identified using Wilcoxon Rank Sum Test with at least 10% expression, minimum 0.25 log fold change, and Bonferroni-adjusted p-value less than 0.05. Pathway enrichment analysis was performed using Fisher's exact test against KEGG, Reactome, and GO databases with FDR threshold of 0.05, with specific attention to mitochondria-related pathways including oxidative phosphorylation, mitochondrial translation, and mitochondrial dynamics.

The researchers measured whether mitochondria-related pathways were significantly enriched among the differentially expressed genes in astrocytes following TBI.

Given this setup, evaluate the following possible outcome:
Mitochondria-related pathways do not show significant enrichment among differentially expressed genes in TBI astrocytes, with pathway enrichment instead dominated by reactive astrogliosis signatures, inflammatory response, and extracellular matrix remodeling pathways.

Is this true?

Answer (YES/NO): NO